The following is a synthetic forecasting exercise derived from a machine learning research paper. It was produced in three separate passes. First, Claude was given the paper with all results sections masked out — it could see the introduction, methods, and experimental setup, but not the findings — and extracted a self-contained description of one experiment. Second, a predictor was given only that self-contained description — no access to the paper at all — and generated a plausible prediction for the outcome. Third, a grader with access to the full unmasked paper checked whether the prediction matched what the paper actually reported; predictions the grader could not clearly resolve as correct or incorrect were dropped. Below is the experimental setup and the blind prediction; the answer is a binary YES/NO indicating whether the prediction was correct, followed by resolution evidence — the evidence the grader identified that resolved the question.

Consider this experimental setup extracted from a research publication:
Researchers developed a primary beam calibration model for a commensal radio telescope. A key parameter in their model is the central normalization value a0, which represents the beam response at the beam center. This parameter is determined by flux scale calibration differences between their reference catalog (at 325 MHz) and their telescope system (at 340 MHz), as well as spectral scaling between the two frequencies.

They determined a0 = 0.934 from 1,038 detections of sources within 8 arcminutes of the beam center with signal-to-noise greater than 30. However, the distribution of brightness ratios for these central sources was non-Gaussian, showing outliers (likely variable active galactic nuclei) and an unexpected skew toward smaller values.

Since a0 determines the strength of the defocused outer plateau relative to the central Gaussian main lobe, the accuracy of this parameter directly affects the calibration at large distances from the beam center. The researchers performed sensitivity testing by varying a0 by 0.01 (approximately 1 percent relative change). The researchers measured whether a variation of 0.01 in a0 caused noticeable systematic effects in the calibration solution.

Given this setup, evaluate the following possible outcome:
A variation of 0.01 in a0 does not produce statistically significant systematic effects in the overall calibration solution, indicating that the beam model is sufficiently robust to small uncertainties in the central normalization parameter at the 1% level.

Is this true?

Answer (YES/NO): NO